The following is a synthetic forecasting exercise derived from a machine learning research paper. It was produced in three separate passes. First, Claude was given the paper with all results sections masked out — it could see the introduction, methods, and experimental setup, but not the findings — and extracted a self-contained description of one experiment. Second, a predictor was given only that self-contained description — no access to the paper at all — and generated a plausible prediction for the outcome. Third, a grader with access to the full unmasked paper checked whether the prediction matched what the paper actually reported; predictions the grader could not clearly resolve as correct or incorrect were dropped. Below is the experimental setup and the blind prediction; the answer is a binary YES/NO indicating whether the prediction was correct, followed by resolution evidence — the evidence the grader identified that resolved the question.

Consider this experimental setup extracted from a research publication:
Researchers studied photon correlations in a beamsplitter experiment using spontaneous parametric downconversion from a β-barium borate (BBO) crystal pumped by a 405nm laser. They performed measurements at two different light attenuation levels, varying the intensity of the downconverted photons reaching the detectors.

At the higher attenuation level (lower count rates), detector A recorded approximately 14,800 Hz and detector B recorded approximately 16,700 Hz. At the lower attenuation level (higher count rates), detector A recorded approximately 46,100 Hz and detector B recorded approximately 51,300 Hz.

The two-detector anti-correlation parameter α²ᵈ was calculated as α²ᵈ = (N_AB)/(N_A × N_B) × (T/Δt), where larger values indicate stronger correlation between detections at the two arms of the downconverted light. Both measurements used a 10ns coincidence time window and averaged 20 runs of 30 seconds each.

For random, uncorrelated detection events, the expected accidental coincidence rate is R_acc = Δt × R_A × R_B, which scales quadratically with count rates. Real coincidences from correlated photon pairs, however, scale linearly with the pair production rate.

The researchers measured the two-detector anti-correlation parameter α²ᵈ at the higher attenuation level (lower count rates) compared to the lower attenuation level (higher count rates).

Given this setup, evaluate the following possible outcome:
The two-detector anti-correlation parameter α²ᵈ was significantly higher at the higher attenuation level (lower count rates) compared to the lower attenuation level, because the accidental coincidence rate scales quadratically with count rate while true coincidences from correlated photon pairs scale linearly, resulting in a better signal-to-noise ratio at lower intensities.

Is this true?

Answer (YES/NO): YES